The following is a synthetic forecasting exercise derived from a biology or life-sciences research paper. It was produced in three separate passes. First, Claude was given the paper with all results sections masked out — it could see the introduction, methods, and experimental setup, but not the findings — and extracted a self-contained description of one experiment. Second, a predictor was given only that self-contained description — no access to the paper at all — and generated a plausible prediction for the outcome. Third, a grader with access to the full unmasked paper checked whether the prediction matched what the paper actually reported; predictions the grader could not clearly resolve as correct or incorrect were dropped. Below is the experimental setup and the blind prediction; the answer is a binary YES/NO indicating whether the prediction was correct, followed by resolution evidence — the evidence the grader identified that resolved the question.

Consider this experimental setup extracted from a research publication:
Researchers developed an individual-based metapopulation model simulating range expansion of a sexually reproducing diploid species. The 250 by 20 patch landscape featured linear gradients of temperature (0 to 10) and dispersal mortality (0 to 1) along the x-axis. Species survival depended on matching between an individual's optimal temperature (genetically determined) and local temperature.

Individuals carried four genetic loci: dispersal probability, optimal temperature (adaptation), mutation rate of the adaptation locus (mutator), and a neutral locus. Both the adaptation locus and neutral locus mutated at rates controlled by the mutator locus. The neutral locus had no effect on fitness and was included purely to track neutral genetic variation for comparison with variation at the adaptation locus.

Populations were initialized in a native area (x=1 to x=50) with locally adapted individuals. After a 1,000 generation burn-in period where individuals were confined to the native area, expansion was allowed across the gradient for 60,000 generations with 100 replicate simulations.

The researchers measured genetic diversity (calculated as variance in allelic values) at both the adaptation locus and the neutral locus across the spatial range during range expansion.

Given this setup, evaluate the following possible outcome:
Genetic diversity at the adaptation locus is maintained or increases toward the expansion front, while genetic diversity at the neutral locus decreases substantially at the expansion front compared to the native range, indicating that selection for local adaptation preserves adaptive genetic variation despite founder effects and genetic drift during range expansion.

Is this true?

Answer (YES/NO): NO